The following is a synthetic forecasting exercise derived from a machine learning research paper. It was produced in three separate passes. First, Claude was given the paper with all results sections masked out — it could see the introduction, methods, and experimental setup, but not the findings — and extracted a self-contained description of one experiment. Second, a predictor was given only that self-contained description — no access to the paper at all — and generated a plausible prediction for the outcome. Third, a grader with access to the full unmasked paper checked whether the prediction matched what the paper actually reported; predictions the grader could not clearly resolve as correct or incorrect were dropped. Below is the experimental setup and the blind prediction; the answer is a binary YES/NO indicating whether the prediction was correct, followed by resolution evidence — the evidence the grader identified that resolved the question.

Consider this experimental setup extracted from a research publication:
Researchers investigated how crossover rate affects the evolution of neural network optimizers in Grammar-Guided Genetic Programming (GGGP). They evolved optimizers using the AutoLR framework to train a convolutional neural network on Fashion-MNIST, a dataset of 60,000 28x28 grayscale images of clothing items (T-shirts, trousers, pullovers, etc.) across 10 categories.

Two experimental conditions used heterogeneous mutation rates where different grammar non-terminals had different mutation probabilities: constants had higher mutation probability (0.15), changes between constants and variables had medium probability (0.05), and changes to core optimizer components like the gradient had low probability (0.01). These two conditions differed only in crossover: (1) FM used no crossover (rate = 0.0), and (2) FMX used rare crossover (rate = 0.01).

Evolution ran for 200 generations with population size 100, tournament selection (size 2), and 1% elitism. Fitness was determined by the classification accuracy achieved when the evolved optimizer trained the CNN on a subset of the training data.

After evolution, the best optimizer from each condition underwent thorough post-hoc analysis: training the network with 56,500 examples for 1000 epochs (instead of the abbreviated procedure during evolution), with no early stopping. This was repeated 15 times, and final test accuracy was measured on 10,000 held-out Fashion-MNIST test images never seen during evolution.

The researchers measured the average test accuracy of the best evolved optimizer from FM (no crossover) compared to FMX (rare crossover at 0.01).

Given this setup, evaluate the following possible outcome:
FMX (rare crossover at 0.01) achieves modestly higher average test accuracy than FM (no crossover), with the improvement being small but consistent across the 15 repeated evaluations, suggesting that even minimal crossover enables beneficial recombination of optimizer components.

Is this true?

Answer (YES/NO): YES